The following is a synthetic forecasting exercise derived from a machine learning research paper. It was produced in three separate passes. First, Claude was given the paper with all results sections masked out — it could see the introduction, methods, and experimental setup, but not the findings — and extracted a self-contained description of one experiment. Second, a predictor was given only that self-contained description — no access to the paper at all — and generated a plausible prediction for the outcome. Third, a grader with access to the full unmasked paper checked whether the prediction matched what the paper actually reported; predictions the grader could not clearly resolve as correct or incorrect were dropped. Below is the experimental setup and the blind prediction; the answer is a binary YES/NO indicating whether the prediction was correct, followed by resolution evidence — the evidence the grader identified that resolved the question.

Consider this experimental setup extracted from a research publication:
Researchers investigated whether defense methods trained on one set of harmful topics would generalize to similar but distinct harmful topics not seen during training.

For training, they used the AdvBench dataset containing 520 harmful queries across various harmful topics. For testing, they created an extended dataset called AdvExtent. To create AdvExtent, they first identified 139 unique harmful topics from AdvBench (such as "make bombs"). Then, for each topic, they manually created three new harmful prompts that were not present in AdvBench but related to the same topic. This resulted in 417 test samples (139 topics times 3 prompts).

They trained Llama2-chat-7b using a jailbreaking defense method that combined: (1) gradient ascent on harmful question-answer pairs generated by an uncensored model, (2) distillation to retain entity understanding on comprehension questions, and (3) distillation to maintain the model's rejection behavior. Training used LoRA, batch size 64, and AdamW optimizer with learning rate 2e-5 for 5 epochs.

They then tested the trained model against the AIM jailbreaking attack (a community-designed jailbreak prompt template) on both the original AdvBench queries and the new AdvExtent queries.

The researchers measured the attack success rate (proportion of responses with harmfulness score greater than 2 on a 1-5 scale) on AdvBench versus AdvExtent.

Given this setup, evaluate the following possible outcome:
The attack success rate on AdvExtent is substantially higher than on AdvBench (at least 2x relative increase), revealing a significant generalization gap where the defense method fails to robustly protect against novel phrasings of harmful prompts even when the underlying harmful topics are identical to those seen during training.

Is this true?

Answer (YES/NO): NO